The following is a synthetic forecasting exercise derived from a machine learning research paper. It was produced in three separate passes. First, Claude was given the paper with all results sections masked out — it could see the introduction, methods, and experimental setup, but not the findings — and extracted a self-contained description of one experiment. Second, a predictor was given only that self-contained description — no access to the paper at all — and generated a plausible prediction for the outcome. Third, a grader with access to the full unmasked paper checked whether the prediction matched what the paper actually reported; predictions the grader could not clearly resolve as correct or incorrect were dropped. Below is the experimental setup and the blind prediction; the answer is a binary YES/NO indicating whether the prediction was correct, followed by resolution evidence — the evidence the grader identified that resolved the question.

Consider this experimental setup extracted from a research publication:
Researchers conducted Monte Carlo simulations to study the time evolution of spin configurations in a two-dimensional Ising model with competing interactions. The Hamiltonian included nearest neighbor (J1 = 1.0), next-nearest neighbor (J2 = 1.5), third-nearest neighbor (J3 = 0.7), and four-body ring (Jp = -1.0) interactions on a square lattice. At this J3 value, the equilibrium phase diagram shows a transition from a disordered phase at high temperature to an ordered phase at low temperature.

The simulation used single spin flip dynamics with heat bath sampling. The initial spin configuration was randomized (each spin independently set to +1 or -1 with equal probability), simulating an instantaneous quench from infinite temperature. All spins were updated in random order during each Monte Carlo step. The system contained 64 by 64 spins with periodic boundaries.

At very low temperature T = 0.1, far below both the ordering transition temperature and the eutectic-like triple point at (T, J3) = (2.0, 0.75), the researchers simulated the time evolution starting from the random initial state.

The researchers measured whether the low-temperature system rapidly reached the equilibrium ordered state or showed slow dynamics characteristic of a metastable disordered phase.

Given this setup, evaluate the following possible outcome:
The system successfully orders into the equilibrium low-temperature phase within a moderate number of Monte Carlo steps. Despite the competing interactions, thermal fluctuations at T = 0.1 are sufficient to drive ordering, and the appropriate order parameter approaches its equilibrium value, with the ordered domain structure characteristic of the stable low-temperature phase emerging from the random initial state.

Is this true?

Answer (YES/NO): NO